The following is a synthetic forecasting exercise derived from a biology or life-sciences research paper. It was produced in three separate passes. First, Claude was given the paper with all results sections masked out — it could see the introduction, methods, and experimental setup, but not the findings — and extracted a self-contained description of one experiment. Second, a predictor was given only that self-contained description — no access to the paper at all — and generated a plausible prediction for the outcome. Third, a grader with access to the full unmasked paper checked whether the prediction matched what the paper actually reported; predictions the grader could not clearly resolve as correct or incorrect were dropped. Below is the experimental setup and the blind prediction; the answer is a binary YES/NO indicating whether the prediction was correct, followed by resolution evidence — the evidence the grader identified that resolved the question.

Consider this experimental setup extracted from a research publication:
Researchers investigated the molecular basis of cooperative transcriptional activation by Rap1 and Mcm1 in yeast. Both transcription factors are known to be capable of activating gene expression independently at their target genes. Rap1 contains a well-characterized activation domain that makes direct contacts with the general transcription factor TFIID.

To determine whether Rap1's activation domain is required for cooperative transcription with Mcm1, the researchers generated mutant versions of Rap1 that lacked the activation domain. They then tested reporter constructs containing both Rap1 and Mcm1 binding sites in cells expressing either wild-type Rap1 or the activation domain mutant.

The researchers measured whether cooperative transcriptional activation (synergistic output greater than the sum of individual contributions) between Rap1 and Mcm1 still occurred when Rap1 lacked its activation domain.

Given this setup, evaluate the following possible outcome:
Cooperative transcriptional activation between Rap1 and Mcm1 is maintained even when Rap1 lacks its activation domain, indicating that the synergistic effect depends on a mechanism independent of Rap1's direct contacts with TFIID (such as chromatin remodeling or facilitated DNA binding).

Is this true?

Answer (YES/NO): NO